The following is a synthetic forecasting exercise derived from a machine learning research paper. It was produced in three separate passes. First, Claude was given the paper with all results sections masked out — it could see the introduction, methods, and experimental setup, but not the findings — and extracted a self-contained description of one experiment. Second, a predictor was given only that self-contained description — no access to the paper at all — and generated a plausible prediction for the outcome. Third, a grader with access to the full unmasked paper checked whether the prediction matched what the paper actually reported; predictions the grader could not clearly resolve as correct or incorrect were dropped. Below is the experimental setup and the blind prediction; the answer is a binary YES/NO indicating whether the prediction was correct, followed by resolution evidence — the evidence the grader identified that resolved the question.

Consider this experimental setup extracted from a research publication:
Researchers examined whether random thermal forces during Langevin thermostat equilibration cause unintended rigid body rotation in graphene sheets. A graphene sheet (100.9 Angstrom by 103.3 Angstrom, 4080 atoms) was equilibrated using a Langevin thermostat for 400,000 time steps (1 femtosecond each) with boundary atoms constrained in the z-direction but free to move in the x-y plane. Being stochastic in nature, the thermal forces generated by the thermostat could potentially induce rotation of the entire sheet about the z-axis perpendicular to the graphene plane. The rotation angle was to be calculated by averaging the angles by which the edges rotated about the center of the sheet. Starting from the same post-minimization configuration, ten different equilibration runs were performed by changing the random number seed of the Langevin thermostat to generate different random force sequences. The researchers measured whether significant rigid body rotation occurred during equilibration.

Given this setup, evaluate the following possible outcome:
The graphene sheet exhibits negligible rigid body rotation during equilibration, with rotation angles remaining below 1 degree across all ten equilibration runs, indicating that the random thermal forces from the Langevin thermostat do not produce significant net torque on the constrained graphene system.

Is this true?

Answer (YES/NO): NO